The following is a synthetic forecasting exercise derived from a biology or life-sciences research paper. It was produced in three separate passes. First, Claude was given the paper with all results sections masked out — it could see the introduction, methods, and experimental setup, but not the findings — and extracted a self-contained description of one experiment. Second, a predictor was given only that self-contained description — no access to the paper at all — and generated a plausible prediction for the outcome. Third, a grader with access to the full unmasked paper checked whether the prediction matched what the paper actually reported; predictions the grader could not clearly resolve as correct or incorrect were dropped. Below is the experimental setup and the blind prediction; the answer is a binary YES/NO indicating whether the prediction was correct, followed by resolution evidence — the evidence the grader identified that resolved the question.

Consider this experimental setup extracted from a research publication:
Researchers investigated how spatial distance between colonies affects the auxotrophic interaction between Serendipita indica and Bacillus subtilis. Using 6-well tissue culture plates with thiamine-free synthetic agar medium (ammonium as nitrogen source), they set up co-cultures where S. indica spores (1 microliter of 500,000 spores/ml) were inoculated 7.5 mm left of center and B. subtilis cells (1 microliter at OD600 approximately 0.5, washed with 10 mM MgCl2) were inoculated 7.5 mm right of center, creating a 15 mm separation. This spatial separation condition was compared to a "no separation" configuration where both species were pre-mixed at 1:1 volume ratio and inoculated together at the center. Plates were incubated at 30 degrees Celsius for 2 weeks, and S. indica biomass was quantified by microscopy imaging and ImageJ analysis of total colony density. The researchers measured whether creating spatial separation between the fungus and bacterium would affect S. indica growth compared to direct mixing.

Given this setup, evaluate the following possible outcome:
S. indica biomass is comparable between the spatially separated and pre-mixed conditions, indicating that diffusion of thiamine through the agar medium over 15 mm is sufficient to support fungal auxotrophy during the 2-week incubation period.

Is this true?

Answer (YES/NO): NO